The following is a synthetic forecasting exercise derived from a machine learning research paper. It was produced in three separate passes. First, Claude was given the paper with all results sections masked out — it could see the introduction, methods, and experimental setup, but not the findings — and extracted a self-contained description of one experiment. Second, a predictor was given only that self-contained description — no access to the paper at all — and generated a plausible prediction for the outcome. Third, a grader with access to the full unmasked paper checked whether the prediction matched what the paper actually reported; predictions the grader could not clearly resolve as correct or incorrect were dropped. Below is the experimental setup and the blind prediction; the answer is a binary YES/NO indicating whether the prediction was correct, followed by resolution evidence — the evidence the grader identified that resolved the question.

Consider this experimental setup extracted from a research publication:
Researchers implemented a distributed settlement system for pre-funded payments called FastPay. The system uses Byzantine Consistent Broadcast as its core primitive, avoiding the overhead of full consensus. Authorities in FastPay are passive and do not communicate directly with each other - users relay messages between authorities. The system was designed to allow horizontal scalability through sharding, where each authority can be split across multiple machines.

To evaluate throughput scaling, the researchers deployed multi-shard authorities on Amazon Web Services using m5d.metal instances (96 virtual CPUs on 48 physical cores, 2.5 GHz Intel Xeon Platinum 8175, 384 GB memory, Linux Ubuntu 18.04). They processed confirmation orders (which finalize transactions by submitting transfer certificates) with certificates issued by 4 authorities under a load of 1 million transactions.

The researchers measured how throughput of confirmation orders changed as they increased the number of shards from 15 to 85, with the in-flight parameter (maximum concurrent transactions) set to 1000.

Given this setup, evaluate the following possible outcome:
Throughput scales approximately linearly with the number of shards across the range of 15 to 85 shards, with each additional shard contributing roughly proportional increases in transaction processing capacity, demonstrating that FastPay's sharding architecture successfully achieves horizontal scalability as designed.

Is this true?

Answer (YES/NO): NO